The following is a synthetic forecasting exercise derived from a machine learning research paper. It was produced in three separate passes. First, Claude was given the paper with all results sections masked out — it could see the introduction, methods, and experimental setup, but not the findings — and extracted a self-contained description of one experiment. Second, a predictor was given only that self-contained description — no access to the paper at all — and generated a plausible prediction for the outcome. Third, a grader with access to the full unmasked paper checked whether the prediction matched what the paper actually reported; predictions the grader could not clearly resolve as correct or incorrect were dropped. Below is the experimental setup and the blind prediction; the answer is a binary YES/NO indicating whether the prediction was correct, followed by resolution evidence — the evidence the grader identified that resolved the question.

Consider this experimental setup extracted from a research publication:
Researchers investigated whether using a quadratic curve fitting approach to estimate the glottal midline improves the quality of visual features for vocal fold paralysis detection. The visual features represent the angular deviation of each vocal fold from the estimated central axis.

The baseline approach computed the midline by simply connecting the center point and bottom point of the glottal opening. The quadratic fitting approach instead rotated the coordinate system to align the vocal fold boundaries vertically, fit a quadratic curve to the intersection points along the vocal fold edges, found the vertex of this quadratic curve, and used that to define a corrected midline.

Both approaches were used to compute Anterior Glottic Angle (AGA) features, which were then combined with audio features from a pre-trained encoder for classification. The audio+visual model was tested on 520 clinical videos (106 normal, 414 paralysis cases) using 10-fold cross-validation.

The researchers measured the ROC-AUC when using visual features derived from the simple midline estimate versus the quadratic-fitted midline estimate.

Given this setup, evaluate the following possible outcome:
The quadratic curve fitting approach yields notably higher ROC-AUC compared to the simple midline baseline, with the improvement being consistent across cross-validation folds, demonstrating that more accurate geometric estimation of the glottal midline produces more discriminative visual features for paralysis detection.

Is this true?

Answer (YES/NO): NO